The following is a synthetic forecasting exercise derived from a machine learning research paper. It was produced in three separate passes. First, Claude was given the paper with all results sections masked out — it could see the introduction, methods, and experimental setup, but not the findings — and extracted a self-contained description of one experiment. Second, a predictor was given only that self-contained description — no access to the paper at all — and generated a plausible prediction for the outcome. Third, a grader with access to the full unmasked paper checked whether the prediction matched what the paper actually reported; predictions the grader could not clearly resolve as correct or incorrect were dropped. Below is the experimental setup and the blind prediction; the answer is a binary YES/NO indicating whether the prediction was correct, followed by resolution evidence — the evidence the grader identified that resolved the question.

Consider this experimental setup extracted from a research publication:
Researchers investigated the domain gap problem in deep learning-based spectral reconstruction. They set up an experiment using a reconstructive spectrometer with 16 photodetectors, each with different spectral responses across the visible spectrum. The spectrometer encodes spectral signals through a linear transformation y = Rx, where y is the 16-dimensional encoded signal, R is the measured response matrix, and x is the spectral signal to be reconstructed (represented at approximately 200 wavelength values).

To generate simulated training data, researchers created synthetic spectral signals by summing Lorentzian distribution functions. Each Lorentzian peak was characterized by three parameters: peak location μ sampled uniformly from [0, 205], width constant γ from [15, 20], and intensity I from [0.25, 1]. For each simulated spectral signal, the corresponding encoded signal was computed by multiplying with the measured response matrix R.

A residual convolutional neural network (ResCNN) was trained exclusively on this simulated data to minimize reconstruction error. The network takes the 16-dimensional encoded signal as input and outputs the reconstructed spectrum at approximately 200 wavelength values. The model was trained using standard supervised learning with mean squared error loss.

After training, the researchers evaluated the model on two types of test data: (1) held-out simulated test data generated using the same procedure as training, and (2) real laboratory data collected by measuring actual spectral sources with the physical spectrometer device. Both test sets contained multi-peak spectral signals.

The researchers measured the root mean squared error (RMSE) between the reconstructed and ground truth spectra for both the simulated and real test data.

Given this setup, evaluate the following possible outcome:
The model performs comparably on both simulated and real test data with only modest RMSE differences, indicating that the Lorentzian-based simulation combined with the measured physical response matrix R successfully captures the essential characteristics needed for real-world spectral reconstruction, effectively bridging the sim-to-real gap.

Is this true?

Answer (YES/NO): NO